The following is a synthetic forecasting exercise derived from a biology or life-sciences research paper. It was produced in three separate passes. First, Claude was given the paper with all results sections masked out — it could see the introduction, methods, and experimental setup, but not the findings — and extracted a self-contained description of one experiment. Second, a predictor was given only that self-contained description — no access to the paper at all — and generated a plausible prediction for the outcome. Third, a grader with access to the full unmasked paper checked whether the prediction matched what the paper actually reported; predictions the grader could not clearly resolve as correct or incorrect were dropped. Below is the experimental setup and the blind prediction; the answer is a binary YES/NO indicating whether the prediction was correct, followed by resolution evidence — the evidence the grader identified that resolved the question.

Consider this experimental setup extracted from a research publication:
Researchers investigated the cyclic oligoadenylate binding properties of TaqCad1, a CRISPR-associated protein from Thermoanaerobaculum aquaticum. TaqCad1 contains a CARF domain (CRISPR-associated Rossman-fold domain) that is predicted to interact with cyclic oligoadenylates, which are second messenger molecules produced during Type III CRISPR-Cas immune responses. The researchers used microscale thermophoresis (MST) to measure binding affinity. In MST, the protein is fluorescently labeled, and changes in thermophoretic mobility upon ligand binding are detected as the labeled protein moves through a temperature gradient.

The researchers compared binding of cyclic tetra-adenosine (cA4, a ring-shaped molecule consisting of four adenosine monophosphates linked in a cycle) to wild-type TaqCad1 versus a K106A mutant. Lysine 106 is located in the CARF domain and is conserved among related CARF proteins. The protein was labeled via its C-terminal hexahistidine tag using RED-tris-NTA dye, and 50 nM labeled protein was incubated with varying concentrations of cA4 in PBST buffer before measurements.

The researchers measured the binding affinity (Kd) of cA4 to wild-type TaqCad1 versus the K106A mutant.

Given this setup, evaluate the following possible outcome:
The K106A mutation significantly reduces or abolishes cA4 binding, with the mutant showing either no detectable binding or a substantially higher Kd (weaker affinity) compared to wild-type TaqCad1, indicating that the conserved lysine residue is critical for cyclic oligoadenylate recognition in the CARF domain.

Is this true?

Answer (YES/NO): YES